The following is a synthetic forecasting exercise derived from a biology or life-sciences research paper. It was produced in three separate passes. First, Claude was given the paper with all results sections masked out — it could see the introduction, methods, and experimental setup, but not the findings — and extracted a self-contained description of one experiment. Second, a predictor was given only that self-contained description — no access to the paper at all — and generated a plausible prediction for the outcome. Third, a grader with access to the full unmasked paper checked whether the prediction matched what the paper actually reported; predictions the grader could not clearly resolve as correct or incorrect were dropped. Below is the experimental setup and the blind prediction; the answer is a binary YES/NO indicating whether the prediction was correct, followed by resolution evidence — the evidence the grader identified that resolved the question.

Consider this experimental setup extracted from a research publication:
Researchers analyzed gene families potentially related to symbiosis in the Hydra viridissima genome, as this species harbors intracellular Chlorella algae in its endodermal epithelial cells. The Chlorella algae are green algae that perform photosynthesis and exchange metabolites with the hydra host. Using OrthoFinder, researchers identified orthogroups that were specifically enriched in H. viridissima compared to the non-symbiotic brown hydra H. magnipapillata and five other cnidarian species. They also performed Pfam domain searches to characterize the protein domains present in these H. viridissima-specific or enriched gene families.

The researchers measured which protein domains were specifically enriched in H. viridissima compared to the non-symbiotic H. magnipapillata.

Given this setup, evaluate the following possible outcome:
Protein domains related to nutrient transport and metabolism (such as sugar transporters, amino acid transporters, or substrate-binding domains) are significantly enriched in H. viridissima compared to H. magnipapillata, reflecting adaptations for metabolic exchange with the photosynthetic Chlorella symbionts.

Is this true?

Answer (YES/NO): NO